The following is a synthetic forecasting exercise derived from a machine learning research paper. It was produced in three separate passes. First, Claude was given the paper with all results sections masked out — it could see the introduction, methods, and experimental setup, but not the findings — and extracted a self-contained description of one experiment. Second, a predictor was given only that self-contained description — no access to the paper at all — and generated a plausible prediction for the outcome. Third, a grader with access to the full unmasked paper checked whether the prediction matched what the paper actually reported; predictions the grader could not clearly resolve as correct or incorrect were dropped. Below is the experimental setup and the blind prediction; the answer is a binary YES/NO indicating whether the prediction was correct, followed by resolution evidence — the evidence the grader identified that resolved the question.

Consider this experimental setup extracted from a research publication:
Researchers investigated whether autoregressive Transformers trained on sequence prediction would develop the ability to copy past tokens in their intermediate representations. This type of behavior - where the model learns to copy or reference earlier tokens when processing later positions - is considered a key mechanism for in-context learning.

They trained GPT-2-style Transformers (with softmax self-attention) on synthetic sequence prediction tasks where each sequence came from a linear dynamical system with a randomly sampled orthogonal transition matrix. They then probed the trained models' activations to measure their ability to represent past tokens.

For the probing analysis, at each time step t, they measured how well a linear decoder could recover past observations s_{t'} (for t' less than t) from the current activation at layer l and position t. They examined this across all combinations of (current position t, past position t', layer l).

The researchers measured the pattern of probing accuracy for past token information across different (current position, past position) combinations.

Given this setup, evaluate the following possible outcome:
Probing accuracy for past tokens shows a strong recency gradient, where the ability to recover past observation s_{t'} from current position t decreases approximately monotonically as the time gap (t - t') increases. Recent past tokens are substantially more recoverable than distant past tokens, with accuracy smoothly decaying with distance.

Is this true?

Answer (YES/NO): NO